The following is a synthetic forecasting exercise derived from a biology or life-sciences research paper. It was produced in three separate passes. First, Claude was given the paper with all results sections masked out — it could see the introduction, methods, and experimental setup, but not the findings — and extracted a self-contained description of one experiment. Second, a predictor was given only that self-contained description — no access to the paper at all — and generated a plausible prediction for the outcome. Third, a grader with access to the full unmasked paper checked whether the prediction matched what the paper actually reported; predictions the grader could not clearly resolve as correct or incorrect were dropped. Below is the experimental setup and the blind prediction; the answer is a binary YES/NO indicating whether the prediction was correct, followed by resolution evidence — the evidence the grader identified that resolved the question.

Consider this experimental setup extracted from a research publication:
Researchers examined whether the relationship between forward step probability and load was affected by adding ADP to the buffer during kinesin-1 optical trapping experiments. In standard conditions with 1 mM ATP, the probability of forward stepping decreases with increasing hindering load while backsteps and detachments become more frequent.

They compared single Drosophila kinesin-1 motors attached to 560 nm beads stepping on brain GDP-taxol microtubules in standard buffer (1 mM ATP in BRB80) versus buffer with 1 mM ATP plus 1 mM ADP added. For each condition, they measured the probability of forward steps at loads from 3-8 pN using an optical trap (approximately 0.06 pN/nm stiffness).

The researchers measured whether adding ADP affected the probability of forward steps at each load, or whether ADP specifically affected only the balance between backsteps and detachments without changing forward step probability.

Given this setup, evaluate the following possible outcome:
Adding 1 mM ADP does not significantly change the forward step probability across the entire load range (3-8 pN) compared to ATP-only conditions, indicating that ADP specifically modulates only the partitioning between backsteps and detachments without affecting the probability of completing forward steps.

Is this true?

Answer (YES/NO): NO